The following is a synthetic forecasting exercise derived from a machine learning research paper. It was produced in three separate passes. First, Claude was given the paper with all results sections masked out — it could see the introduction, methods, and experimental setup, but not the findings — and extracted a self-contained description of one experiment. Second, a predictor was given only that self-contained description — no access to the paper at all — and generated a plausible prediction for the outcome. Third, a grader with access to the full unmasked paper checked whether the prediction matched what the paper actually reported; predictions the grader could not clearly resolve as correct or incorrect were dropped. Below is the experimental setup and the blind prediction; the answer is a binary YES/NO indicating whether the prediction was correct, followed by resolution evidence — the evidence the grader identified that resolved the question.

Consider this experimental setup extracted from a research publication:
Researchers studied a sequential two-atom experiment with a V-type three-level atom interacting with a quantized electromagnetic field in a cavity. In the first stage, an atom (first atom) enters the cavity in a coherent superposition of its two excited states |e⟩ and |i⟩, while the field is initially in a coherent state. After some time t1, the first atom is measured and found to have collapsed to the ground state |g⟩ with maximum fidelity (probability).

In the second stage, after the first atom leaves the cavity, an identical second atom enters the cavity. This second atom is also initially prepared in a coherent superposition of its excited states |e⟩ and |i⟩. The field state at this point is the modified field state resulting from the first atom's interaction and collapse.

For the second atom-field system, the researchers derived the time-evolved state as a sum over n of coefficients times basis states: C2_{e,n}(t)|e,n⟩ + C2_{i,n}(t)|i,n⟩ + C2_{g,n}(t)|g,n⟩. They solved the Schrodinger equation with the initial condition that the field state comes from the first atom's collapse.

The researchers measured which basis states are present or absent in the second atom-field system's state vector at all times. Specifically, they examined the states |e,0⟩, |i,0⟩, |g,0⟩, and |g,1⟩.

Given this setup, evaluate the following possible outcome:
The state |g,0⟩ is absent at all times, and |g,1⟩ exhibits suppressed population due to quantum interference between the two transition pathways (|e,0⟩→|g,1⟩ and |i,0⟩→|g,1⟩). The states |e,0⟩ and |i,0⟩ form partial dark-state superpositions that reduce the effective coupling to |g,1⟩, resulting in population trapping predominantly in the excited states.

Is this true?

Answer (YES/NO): NO